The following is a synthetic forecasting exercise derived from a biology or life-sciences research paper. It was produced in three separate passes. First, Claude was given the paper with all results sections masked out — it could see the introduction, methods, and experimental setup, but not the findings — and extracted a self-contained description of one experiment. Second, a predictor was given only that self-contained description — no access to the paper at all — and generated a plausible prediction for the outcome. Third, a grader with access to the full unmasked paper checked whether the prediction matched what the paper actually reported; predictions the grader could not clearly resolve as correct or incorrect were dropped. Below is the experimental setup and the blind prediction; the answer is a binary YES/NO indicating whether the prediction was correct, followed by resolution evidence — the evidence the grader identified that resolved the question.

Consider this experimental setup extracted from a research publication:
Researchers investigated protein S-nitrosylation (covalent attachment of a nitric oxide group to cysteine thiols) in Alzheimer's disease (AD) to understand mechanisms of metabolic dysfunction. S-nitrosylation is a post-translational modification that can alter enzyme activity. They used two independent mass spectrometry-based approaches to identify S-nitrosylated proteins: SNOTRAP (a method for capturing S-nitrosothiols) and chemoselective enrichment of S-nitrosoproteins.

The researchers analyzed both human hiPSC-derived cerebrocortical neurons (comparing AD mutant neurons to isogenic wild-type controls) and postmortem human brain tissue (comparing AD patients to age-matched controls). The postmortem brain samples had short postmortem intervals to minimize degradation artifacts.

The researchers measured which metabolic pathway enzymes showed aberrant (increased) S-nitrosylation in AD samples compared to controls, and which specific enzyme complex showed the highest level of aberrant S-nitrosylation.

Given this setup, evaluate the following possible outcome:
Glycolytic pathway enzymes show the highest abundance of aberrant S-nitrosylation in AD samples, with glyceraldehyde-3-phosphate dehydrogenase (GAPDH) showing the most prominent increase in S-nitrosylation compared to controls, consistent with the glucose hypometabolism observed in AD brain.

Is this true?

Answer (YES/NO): NO